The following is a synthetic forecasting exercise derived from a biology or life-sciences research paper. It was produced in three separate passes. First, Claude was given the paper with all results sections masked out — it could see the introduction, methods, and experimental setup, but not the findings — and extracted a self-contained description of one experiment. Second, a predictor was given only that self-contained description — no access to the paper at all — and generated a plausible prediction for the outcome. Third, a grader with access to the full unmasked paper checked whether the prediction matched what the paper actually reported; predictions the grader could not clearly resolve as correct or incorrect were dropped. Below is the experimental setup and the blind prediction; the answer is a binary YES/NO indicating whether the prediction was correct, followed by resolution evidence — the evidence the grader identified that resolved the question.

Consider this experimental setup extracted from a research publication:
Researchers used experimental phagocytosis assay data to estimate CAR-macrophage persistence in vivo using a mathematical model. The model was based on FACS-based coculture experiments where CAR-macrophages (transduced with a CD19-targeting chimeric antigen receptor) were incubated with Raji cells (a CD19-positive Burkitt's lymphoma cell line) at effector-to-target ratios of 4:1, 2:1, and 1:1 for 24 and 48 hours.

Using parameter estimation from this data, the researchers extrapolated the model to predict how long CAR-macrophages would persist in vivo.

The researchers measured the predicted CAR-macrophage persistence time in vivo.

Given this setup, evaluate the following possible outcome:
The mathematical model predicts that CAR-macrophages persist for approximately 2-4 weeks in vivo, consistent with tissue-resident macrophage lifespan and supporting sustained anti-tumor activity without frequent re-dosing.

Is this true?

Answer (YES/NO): NO